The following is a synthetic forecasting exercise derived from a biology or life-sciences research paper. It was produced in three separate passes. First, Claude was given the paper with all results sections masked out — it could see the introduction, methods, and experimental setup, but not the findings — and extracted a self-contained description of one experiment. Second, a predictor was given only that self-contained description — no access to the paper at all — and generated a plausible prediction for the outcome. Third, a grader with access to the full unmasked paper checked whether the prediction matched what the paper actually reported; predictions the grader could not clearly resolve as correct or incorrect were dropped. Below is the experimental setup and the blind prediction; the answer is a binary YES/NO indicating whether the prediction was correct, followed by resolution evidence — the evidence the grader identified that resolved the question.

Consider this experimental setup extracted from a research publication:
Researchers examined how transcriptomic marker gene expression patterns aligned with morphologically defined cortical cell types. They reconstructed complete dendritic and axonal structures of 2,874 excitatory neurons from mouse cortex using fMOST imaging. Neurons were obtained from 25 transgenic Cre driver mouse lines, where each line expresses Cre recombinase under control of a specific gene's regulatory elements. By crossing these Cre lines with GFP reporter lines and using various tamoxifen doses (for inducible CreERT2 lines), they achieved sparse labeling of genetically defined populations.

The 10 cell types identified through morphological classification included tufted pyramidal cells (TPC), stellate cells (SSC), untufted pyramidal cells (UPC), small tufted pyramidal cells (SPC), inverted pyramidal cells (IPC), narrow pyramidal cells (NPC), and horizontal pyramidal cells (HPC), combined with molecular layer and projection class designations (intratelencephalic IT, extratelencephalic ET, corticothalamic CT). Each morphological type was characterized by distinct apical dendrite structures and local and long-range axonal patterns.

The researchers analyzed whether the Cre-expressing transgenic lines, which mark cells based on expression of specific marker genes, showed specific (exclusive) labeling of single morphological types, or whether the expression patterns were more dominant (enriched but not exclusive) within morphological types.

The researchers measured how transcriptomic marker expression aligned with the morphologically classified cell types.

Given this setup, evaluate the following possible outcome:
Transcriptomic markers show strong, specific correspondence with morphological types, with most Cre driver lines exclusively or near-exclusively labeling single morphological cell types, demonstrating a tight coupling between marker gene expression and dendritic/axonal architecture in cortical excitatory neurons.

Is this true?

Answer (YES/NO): NO